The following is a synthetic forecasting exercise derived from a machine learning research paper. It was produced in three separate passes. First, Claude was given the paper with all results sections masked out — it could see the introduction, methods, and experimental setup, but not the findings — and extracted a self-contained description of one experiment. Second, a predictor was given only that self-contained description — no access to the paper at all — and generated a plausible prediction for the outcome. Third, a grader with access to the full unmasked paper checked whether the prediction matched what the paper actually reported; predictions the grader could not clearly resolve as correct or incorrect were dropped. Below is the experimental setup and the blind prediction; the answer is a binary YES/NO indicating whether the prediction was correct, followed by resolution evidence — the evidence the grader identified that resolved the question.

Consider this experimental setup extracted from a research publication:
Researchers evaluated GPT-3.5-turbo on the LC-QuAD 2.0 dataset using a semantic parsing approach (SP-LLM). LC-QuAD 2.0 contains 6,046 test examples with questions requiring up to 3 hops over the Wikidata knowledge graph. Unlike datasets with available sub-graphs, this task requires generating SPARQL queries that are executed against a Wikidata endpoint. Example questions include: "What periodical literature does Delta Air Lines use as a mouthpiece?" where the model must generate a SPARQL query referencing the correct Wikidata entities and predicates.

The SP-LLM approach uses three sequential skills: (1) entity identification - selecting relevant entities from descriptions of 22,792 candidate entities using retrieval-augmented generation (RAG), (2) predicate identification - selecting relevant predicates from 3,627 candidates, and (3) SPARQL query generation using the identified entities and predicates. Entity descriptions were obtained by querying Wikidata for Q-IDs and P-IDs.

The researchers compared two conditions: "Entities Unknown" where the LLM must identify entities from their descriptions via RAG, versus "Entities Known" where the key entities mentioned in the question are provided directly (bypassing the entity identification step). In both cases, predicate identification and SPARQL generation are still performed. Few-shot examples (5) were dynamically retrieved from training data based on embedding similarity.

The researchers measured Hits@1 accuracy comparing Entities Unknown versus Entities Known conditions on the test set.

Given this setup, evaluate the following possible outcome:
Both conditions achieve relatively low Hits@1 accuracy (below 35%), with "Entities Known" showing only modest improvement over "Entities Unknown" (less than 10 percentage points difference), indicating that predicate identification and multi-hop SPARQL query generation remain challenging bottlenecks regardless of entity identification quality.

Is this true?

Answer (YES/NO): NO